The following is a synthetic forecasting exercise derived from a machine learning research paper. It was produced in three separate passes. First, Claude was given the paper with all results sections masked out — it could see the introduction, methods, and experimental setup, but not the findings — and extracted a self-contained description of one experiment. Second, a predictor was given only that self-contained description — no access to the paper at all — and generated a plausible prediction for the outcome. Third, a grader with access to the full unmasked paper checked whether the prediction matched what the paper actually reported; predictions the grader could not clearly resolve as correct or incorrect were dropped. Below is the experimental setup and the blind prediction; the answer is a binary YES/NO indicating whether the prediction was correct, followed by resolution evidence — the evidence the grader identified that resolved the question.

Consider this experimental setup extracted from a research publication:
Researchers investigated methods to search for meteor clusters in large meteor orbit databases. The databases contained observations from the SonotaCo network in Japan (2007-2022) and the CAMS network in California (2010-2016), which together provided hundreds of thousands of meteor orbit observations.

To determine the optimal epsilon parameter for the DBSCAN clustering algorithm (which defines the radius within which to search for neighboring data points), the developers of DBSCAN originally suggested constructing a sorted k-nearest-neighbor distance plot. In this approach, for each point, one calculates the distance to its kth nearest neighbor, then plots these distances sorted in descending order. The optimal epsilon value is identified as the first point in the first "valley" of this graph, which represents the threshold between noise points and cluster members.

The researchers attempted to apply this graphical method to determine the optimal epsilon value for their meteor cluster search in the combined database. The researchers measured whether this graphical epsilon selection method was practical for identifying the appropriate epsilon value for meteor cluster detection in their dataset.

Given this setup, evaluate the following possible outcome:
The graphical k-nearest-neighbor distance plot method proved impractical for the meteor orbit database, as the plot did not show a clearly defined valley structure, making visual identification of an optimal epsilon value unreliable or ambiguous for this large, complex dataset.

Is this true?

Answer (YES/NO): YES